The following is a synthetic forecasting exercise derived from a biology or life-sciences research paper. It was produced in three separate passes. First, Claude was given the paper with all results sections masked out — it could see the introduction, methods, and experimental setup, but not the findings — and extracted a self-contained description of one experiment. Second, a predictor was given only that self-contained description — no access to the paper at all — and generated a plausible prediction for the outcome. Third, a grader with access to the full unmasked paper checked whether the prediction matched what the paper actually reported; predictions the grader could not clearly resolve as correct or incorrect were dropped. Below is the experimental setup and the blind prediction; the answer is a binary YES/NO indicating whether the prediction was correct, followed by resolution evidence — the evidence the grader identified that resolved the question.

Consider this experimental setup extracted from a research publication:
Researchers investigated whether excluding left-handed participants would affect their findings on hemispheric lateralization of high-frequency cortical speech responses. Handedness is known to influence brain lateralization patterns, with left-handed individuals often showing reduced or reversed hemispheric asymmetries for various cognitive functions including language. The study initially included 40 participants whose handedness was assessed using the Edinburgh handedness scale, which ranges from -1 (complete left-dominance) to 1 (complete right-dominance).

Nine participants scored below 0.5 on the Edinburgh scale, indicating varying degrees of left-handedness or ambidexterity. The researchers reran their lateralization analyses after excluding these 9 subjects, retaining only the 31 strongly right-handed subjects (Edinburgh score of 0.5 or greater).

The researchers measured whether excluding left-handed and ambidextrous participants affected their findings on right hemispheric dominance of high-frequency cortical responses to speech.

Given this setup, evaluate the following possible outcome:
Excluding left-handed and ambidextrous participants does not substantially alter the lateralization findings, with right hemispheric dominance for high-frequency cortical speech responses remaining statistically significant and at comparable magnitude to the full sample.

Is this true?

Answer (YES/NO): NO